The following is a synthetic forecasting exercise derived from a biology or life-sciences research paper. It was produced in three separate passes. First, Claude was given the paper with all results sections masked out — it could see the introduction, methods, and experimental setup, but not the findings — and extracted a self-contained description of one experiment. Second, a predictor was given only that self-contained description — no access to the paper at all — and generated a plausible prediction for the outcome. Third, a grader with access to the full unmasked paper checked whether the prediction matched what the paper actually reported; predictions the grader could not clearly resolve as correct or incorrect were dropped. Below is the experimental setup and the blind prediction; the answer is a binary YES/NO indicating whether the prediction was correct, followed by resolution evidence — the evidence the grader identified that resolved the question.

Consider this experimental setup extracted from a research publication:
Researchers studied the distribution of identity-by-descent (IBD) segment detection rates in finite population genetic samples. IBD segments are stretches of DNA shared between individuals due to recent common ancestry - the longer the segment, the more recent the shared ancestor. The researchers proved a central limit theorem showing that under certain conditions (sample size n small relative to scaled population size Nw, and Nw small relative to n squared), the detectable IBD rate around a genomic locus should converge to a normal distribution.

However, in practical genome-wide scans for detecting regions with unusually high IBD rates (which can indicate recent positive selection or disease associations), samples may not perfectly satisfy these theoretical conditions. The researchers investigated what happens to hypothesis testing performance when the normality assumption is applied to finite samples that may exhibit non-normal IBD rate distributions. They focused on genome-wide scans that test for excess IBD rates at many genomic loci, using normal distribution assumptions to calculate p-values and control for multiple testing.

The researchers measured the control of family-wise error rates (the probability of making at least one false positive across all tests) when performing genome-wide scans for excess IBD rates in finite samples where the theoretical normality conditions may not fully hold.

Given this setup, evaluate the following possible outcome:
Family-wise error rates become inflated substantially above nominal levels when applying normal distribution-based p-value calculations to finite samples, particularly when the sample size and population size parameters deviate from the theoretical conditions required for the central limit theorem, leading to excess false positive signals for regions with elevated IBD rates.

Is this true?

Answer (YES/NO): YES